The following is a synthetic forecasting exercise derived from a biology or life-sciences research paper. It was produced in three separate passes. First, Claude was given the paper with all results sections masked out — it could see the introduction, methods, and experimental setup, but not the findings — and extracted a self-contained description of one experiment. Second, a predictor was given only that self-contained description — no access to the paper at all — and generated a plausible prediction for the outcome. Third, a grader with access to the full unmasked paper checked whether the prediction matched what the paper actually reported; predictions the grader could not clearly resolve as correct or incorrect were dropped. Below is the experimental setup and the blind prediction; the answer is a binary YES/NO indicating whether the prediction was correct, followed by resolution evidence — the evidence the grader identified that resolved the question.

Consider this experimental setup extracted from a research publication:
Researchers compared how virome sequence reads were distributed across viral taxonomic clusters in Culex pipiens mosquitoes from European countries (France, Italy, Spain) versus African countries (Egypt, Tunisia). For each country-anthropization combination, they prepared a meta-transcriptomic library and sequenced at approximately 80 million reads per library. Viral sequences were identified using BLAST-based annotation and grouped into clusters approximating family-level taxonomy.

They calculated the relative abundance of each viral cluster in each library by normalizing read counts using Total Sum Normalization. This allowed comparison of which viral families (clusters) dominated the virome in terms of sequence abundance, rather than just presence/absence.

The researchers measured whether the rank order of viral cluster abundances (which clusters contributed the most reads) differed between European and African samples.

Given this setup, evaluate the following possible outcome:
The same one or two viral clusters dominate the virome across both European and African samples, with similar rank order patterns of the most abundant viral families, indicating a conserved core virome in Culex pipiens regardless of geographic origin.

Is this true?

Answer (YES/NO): NO